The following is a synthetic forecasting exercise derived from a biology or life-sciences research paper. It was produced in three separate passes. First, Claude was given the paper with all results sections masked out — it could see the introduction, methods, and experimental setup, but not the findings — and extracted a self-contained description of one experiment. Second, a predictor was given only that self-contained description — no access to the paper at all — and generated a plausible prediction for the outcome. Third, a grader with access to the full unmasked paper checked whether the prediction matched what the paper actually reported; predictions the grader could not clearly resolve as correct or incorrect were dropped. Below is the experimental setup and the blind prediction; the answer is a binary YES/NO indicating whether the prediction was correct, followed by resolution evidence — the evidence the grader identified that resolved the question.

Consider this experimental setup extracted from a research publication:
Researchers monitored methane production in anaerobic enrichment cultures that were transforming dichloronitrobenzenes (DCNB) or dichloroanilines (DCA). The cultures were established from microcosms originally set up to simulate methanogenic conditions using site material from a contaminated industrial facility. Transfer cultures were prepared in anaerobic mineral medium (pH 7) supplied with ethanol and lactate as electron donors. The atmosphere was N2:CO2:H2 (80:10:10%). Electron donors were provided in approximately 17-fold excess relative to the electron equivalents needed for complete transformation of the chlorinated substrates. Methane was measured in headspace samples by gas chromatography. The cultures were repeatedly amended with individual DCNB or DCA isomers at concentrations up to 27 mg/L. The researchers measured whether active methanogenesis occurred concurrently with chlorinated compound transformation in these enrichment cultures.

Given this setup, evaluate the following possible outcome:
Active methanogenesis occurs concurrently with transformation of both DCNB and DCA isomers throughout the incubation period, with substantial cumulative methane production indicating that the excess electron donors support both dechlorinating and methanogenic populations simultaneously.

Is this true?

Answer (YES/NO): NO